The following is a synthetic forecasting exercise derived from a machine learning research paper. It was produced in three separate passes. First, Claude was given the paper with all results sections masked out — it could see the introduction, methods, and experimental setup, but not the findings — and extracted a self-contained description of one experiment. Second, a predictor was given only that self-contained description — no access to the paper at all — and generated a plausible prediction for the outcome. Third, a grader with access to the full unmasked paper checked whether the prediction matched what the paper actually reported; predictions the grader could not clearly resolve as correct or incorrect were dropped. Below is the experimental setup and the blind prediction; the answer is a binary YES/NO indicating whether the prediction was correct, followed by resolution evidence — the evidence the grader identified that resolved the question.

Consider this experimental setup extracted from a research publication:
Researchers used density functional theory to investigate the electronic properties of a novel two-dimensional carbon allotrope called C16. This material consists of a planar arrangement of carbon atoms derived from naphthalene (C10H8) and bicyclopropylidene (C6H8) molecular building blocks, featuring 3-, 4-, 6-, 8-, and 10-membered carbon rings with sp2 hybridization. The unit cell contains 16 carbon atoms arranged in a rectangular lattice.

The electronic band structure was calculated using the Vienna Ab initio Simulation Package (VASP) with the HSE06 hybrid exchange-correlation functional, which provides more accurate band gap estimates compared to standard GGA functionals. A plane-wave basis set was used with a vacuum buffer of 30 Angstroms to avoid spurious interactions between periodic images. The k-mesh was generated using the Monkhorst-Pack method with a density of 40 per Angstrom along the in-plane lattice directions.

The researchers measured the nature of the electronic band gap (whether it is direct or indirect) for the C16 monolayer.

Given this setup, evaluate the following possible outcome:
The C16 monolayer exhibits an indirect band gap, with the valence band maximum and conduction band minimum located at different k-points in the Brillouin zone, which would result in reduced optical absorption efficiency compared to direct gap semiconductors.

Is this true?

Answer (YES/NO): NO